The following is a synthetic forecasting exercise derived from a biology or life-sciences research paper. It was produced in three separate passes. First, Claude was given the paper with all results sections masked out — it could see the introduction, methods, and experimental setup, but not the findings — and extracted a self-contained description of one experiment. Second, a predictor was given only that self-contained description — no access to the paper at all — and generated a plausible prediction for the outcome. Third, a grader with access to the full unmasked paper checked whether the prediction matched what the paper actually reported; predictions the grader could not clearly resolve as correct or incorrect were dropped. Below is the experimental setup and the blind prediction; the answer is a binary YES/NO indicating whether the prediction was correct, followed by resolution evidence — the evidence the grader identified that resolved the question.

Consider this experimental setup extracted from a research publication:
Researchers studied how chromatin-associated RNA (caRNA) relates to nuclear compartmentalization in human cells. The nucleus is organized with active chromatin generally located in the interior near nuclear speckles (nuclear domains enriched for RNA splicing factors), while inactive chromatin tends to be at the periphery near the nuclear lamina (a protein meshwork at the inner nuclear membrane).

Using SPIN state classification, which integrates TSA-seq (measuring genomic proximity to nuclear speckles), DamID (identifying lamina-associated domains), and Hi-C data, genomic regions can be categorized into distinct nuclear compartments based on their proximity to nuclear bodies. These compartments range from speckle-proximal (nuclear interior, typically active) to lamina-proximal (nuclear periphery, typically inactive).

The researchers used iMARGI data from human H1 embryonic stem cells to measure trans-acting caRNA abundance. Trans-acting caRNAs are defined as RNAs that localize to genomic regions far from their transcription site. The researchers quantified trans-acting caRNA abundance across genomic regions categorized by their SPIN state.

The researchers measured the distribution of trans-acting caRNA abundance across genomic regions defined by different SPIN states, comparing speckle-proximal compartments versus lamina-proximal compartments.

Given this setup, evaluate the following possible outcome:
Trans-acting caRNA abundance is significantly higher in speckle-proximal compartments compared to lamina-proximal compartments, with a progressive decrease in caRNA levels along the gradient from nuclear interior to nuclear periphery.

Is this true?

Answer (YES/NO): YES